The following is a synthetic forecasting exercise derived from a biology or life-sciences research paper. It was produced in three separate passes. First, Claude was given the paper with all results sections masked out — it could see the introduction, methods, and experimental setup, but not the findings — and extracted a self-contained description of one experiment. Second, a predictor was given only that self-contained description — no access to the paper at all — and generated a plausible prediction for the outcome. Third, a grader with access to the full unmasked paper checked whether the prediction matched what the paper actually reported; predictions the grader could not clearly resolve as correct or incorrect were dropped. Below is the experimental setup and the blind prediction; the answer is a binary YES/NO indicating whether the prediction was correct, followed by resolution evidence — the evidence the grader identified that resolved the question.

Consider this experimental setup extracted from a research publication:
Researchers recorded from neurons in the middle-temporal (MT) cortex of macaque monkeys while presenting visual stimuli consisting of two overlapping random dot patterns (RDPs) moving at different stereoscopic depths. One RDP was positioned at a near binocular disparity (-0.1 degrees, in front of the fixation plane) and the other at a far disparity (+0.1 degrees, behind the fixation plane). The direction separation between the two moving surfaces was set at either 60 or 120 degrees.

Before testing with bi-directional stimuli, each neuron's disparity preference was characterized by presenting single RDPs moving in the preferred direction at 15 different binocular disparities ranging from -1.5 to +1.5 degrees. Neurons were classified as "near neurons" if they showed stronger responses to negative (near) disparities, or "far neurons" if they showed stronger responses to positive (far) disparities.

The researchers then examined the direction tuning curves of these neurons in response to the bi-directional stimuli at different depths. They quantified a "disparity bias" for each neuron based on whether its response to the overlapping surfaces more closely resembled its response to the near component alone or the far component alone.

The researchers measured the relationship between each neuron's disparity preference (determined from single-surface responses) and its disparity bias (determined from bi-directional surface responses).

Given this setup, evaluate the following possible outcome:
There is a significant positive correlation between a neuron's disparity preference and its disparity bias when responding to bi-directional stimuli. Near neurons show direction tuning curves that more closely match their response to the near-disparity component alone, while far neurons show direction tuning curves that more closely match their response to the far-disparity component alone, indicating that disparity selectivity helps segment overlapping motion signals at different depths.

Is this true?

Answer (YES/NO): YES